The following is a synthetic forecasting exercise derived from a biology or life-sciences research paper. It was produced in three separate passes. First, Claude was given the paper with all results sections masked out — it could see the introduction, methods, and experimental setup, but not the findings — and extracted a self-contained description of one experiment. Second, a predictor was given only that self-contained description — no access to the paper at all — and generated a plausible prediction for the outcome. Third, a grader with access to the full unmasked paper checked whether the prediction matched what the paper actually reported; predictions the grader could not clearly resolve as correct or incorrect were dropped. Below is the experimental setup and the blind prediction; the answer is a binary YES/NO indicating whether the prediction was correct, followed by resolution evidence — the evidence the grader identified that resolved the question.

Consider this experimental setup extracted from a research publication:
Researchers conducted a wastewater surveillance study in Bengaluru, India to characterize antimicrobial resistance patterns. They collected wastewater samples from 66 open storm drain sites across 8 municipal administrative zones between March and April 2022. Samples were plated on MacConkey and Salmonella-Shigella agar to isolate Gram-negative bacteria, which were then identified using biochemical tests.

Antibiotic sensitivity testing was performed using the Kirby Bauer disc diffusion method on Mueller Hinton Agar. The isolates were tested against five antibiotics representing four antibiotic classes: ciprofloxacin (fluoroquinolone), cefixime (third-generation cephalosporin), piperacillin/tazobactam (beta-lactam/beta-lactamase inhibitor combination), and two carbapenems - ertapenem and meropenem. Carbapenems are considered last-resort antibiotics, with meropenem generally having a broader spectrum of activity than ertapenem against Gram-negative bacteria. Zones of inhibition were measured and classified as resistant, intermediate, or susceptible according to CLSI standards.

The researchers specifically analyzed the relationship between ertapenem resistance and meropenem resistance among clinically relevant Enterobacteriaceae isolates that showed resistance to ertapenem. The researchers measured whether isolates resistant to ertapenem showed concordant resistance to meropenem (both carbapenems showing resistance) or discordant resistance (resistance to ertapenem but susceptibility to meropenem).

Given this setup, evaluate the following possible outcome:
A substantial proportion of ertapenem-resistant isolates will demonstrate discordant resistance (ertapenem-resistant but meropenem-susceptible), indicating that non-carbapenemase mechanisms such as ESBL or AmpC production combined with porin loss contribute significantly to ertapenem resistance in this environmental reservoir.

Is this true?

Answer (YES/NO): YES